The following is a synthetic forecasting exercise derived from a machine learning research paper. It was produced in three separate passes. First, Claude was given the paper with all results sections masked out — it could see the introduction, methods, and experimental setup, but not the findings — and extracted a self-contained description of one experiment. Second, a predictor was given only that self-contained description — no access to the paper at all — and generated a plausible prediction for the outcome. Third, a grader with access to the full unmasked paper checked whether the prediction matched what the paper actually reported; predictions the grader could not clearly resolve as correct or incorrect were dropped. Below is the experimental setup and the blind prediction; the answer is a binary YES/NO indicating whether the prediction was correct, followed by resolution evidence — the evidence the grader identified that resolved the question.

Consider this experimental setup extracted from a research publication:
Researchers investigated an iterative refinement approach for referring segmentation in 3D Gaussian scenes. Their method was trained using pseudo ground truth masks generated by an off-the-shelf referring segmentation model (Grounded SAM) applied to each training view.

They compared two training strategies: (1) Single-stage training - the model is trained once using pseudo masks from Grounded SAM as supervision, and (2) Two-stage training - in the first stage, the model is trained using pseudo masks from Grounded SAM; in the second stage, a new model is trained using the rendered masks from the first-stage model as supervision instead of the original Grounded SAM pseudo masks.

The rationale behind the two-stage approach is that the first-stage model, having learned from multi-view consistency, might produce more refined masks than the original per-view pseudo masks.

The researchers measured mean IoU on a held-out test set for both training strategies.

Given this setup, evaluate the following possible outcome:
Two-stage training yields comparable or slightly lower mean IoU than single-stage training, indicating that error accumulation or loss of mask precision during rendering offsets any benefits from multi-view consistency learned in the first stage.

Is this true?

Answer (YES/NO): NO